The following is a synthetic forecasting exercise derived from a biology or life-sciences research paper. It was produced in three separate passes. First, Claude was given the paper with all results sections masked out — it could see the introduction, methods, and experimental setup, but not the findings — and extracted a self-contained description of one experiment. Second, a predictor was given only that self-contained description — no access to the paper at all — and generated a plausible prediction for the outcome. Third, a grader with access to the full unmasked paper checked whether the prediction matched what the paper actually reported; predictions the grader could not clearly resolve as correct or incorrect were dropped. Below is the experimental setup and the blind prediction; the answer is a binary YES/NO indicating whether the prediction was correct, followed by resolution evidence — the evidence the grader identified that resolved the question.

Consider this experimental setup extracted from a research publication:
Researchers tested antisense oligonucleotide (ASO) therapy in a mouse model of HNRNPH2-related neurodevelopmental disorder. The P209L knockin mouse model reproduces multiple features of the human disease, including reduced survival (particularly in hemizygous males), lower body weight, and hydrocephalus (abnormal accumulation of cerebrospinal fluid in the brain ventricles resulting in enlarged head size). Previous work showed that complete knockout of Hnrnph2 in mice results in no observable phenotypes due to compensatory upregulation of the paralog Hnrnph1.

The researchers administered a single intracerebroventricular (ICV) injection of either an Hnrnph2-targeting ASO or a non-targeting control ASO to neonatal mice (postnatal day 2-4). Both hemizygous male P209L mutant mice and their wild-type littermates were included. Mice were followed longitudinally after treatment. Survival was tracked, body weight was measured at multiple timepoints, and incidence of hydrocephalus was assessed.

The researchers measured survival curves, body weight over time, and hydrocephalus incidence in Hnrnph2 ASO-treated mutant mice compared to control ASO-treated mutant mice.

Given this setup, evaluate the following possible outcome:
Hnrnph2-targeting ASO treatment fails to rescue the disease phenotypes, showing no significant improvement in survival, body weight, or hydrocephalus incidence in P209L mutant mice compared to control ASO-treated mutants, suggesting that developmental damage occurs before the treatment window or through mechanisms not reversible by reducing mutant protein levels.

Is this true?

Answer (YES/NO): YES